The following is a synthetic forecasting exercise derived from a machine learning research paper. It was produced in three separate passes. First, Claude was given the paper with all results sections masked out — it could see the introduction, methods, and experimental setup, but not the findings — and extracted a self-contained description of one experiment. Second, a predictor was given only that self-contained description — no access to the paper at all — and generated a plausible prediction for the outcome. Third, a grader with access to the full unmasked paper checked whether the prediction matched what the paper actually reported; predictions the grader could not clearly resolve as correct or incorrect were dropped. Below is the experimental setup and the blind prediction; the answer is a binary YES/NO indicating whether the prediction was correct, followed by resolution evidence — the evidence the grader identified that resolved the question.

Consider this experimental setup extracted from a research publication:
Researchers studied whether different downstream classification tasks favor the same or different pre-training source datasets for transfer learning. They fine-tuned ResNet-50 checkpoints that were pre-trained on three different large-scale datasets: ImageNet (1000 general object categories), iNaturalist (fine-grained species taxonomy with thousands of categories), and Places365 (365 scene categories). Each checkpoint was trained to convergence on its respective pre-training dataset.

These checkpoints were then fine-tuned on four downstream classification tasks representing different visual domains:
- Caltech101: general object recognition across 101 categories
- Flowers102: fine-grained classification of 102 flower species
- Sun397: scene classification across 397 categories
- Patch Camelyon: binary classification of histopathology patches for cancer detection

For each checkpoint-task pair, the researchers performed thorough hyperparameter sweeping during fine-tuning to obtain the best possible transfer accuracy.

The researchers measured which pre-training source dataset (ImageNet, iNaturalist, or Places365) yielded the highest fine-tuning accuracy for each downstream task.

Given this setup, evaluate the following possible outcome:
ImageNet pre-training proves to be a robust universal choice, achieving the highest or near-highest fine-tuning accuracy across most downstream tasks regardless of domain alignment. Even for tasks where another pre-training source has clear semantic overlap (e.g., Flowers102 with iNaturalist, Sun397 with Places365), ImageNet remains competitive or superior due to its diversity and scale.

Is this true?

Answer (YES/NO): NO